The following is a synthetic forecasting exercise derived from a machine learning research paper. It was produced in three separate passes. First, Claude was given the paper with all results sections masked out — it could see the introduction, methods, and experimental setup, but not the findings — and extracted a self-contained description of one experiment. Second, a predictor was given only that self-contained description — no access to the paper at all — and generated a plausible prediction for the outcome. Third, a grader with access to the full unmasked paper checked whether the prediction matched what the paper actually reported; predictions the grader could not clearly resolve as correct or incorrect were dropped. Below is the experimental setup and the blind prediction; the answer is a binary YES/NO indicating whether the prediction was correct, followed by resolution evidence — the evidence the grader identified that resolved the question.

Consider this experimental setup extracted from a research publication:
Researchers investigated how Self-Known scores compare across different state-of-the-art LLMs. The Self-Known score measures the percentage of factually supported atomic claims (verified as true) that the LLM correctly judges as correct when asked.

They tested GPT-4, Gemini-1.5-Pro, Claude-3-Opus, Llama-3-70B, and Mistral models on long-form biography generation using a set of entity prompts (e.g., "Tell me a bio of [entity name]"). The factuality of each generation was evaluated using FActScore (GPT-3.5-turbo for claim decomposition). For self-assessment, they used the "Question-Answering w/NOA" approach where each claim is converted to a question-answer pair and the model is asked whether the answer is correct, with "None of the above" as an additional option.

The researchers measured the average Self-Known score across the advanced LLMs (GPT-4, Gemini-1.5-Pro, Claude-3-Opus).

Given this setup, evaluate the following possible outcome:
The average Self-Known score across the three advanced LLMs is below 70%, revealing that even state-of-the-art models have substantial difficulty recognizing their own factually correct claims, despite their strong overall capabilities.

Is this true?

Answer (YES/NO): YES